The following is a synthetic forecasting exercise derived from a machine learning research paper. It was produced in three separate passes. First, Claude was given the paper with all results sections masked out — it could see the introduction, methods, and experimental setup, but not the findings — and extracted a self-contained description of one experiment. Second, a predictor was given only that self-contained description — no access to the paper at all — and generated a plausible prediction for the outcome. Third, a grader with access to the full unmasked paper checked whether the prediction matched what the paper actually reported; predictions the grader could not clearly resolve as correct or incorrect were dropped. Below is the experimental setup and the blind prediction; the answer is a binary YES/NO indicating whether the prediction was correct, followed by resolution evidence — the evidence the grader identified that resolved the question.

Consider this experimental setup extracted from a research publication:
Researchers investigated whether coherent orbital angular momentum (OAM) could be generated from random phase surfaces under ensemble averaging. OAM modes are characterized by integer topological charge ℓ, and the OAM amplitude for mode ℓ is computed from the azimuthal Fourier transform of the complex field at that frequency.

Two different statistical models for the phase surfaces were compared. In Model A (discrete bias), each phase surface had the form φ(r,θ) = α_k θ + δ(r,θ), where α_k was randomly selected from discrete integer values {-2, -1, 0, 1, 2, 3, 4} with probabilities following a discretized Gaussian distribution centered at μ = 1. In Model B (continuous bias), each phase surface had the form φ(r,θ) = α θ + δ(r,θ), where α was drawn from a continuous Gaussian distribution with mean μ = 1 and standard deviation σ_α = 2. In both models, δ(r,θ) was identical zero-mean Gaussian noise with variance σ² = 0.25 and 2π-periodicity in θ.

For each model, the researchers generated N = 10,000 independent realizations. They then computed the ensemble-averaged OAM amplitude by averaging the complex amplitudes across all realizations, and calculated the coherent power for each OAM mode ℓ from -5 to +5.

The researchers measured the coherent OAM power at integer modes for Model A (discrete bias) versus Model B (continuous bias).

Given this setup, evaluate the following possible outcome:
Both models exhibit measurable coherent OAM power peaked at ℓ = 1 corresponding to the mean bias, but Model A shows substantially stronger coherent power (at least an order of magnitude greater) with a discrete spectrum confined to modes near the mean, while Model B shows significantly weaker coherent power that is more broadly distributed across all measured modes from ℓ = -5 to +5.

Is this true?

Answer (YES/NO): NO